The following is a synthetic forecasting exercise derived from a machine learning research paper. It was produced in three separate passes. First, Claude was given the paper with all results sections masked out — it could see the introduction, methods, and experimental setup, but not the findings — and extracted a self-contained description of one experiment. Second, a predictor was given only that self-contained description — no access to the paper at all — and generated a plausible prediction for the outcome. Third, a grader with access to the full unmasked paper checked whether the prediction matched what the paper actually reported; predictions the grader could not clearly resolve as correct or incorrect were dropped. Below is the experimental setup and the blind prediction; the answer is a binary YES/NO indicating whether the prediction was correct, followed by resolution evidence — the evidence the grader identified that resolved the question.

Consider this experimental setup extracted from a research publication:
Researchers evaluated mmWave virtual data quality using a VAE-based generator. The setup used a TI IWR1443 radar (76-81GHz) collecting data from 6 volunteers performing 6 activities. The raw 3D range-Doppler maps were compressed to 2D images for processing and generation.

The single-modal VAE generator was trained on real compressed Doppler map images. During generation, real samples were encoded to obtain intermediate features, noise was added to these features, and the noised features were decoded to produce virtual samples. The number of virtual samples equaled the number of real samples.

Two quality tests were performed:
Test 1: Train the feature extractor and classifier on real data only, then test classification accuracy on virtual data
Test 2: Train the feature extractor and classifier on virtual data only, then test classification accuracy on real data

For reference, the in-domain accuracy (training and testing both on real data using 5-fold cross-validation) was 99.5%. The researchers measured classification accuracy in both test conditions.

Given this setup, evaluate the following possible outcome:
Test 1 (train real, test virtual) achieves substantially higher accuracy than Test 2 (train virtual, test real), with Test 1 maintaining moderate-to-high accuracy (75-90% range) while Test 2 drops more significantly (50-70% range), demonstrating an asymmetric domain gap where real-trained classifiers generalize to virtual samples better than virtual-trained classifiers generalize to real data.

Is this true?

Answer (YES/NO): NO